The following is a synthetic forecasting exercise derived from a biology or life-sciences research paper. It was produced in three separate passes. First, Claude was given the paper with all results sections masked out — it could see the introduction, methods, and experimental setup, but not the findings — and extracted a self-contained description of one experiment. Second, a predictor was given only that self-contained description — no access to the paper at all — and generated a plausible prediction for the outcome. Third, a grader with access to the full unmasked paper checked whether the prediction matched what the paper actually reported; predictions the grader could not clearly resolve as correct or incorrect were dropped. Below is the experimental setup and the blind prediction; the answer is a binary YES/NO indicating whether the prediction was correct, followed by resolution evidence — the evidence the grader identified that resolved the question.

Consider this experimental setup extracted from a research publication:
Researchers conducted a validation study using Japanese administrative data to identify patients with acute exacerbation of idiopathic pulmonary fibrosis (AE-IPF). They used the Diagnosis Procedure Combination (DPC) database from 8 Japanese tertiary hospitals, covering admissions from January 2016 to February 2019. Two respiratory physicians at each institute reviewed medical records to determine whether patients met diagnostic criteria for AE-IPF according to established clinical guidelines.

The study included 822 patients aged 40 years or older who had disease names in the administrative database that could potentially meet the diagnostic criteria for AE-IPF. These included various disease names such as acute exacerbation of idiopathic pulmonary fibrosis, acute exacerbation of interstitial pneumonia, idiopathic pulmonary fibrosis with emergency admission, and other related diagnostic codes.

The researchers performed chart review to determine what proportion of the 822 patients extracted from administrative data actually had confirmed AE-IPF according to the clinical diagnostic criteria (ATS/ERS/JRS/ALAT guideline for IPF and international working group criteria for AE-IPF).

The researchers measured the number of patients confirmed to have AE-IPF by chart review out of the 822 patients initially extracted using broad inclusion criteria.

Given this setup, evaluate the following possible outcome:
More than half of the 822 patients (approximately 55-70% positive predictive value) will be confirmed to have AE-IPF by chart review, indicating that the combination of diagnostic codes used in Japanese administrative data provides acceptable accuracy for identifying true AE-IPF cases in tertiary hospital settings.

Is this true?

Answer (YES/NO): NO